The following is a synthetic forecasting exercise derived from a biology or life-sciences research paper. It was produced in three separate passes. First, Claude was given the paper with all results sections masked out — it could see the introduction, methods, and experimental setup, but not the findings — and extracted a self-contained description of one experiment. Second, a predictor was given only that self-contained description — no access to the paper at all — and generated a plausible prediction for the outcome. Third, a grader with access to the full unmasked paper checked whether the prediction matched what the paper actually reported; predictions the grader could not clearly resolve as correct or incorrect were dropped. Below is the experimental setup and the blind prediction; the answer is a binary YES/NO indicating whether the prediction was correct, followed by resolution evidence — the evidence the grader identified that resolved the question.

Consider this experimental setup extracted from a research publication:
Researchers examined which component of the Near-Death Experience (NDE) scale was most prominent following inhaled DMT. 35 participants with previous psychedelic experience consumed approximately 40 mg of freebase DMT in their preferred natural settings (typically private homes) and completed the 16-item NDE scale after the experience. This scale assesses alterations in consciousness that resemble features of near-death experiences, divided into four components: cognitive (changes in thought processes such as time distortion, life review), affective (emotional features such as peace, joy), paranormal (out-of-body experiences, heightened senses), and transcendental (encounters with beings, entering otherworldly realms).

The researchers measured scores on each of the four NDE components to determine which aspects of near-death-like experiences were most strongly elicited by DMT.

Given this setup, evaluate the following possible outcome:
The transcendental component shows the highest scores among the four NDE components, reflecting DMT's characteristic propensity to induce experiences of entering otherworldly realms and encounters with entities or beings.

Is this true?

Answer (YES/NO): NO